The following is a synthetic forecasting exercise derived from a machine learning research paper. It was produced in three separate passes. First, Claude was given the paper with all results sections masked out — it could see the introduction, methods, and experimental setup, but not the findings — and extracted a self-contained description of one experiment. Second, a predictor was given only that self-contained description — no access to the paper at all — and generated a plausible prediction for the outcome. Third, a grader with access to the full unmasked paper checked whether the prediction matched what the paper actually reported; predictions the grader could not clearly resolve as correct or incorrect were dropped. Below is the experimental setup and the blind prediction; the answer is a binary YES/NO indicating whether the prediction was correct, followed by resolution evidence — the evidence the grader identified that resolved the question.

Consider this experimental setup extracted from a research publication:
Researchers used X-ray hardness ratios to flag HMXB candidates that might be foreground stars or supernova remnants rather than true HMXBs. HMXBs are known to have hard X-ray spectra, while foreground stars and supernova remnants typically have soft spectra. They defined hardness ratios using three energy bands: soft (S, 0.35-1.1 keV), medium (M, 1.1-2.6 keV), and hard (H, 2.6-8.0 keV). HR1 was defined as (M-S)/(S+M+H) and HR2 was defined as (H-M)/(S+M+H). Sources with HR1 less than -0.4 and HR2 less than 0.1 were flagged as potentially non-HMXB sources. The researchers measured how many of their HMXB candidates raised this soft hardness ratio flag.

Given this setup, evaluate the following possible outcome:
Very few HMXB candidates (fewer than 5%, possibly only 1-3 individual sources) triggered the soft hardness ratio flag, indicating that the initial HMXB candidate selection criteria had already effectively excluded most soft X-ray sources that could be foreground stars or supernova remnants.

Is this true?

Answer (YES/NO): YES